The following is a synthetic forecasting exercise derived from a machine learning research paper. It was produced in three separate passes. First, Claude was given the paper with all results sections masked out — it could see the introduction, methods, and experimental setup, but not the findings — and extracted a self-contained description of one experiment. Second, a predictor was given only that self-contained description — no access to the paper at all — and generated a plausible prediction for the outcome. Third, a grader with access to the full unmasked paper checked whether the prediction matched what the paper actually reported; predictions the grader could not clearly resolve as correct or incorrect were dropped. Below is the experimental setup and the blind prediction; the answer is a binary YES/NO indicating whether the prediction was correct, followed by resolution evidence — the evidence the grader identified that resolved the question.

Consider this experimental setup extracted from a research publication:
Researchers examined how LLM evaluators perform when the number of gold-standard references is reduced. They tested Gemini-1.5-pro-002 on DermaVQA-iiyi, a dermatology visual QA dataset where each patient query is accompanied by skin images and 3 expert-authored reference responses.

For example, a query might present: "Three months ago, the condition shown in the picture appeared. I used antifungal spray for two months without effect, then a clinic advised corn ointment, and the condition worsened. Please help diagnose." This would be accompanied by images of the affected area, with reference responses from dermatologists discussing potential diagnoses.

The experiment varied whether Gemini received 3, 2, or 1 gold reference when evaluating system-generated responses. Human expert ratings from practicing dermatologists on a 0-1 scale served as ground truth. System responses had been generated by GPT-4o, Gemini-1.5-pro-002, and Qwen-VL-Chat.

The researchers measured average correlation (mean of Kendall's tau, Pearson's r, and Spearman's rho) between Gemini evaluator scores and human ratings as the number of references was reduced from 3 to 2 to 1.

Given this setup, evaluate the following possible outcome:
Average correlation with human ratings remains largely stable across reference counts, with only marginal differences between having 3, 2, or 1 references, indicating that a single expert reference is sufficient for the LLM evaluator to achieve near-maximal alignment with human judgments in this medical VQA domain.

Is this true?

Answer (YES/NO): YES